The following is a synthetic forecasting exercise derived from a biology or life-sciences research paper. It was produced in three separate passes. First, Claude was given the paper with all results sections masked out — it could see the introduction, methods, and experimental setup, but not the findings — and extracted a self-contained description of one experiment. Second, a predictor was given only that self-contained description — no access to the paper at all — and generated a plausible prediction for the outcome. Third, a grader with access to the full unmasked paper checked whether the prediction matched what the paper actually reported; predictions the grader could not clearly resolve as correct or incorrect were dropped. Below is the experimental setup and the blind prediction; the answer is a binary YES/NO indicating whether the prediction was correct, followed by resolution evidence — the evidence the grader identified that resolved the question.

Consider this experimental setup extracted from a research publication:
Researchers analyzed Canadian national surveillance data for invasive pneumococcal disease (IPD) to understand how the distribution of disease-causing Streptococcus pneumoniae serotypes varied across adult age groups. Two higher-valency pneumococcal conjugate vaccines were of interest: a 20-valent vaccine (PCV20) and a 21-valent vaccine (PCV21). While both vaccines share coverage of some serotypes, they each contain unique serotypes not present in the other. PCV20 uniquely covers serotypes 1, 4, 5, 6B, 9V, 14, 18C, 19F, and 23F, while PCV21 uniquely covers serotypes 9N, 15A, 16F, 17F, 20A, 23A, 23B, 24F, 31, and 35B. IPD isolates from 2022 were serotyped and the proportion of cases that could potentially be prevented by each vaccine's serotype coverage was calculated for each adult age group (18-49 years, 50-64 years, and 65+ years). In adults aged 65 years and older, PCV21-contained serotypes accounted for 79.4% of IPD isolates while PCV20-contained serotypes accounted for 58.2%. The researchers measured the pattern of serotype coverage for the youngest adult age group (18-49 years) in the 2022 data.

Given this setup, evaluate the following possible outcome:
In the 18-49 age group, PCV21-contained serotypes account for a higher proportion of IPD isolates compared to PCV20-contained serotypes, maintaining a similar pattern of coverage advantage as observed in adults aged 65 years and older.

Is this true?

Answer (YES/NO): NO